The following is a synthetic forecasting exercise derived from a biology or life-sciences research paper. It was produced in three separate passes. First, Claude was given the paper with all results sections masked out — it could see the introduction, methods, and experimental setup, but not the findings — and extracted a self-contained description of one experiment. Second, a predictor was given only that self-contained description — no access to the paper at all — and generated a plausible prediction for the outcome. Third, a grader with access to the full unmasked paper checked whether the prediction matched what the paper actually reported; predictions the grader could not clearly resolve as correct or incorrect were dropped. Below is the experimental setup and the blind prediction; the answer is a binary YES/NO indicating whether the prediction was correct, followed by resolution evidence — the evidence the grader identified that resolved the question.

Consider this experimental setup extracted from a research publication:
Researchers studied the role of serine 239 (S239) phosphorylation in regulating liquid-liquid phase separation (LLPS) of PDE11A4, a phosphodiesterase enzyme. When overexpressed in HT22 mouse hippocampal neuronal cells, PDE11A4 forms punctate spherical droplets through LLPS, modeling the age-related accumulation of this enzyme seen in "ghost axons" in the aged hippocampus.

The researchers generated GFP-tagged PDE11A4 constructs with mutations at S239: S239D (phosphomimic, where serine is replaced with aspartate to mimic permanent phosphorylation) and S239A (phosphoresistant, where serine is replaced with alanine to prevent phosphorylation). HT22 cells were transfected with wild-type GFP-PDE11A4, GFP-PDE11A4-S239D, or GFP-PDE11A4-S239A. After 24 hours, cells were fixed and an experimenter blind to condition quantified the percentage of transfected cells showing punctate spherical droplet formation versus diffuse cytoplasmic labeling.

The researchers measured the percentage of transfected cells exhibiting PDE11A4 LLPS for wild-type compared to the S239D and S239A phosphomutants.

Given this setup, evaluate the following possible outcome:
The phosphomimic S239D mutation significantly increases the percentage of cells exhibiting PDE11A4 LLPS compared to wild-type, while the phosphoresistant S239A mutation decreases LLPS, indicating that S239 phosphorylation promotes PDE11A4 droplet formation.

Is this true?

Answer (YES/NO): NO